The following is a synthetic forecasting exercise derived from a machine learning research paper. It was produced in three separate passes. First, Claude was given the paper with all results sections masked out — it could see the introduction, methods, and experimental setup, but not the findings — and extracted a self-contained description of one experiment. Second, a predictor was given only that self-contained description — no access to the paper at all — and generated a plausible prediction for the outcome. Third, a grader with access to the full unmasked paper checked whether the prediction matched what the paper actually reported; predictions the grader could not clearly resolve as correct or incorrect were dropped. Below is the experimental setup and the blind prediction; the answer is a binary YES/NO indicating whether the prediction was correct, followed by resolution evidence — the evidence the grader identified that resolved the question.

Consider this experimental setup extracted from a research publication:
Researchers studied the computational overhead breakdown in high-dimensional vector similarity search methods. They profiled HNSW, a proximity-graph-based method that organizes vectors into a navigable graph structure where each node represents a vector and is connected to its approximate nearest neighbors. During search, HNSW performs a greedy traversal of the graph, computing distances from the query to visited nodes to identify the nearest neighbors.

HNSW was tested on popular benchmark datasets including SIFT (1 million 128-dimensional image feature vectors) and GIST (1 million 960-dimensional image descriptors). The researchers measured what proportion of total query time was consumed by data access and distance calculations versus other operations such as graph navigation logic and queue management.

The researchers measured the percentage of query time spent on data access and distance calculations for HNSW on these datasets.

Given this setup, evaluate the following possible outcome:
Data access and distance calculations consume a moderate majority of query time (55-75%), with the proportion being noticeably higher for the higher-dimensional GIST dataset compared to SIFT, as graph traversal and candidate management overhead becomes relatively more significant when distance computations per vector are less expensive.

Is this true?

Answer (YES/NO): NO